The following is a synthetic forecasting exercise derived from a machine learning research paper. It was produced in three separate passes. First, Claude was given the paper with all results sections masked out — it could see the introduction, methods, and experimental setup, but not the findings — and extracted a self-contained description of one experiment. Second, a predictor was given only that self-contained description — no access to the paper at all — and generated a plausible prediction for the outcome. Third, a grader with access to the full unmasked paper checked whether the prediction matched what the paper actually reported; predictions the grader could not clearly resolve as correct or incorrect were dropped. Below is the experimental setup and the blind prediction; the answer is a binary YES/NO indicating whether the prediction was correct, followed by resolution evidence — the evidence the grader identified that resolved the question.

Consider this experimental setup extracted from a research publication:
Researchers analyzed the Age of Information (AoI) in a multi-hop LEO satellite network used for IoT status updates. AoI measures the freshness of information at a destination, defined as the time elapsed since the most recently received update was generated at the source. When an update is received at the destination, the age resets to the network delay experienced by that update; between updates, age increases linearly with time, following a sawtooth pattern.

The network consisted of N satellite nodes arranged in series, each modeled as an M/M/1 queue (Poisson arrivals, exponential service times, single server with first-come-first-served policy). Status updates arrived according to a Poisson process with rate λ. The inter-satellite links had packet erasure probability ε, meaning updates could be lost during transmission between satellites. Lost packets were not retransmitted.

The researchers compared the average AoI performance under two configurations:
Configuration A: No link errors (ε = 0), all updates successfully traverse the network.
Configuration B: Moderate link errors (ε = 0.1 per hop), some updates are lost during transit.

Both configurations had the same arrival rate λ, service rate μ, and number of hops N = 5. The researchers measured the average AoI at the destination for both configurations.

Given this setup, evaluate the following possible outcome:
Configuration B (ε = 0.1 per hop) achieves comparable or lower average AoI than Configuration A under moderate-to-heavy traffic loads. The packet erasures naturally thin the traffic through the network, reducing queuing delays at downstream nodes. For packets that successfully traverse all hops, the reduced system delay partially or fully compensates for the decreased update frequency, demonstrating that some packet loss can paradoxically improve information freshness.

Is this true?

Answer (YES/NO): YES